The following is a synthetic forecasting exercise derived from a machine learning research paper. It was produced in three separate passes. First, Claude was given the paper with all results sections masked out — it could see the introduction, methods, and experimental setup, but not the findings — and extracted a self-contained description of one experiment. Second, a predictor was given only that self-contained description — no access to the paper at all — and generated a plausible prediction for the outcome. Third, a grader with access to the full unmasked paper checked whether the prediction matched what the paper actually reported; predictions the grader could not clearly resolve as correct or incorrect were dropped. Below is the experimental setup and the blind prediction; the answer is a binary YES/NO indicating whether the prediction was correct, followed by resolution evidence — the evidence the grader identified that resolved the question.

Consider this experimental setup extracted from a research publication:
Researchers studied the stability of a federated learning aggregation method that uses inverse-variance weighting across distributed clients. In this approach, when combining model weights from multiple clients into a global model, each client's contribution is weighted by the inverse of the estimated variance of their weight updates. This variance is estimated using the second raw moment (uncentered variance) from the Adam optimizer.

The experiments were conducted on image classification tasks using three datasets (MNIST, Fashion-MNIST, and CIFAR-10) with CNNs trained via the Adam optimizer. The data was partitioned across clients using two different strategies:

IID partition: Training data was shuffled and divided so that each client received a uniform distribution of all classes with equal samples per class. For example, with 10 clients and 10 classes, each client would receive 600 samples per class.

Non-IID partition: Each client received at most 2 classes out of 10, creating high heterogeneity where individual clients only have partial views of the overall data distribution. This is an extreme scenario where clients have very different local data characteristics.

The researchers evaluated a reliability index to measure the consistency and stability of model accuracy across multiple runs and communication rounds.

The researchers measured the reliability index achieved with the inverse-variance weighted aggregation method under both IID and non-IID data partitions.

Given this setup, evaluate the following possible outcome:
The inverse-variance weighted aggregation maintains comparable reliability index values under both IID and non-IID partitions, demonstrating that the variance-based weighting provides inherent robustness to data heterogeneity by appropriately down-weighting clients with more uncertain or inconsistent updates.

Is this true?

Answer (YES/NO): NO